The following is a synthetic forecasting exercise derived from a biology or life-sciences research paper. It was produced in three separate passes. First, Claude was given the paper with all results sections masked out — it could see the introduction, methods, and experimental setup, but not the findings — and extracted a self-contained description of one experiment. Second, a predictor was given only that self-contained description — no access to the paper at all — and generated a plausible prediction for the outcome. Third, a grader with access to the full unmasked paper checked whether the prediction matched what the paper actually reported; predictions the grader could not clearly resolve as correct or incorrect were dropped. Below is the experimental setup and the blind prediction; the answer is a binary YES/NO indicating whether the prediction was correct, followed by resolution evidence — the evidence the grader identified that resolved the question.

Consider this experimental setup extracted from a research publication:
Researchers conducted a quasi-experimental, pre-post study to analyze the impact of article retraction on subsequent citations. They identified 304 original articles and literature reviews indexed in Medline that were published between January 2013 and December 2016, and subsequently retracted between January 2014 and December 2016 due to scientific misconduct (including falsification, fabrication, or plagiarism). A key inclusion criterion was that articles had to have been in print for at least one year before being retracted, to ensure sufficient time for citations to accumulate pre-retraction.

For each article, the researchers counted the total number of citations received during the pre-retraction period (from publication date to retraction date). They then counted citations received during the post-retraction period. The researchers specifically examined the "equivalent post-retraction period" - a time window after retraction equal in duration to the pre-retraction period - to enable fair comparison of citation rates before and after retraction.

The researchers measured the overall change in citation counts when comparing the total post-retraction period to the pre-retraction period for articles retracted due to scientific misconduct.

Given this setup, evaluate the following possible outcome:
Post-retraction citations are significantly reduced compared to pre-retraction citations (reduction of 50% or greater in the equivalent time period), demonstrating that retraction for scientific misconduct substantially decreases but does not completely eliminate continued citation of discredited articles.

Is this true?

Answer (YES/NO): NO